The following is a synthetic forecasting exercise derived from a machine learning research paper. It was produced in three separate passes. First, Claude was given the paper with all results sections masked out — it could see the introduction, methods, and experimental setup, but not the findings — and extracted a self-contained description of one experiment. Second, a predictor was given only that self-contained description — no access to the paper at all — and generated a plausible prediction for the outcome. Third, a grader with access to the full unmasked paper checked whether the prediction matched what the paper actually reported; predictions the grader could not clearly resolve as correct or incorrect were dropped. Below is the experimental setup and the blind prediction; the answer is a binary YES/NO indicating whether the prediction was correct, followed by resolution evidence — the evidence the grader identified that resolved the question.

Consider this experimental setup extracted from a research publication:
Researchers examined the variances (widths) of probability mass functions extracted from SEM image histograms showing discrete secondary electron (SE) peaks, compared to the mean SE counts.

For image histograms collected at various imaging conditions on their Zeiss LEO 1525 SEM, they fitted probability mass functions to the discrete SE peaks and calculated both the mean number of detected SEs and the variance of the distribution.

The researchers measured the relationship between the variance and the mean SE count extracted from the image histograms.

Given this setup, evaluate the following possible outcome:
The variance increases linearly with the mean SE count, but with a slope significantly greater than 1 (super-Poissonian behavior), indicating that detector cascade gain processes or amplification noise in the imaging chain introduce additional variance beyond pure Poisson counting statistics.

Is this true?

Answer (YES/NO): NO